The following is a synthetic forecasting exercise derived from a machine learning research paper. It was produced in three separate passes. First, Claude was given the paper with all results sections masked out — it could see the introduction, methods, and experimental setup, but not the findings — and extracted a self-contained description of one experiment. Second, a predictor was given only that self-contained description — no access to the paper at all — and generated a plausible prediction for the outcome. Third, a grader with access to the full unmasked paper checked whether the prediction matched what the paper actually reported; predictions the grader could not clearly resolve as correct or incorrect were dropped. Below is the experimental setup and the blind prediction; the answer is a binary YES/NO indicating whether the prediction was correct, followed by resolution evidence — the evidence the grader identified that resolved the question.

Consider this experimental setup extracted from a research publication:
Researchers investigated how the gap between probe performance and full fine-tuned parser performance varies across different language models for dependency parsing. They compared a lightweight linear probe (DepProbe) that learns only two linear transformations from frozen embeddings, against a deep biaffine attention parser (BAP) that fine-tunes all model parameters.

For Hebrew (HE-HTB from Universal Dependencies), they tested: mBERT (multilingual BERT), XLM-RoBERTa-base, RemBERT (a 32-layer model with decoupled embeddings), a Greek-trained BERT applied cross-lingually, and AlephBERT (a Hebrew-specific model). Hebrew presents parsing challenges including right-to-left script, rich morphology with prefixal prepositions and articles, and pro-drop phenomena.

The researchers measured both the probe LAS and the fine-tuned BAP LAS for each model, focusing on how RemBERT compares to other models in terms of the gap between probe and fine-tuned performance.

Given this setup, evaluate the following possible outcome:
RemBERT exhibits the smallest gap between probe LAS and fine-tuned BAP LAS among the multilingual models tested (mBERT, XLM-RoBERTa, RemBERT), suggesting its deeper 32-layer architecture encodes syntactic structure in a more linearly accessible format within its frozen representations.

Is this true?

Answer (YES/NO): NO